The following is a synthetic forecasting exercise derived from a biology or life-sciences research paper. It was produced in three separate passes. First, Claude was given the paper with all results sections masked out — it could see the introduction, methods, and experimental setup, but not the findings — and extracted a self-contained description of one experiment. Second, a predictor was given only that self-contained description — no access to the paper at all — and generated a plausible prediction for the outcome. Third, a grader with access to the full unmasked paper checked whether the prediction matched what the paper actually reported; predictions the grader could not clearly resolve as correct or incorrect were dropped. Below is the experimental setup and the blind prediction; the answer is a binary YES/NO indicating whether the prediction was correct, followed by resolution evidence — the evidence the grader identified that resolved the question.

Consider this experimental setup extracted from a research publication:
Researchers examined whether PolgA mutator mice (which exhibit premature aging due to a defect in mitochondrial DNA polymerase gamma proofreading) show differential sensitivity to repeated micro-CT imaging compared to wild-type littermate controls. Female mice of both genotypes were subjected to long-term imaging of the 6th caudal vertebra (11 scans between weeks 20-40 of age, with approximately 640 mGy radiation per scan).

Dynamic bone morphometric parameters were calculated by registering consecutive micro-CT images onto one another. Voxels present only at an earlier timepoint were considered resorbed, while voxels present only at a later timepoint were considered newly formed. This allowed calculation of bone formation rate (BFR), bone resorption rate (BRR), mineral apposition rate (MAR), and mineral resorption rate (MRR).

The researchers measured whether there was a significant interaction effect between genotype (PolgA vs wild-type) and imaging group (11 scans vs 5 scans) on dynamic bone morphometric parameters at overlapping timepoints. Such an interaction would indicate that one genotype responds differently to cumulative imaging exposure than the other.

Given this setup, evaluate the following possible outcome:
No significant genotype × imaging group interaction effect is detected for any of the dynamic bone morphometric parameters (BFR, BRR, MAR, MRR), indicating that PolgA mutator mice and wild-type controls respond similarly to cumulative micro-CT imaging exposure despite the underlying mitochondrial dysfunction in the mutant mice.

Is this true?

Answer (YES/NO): YES